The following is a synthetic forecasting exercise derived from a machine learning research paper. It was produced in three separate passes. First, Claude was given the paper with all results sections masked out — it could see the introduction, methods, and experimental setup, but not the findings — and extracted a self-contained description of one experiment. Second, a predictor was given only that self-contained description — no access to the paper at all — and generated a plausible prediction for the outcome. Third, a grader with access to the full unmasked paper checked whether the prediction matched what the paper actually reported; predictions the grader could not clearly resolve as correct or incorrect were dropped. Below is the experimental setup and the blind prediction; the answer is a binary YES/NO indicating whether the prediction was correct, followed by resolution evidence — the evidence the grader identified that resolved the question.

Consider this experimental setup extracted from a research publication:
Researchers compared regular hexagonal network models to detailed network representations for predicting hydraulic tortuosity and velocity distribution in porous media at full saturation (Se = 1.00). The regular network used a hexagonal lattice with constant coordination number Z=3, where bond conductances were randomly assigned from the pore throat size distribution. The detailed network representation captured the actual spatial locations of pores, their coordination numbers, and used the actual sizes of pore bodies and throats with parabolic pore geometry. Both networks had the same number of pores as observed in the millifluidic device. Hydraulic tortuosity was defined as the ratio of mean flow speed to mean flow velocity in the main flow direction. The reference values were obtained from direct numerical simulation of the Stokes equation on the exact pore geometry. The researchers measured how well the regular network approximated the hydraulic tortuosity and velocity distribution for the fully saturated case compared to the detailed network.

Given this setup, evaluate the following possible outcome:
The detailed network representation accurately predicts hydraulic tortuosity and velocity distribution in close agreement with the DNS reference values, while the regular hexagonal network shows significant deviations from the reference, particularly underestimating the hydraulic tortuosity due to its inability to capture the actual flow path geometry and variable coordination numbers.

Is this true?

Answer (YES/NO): NO